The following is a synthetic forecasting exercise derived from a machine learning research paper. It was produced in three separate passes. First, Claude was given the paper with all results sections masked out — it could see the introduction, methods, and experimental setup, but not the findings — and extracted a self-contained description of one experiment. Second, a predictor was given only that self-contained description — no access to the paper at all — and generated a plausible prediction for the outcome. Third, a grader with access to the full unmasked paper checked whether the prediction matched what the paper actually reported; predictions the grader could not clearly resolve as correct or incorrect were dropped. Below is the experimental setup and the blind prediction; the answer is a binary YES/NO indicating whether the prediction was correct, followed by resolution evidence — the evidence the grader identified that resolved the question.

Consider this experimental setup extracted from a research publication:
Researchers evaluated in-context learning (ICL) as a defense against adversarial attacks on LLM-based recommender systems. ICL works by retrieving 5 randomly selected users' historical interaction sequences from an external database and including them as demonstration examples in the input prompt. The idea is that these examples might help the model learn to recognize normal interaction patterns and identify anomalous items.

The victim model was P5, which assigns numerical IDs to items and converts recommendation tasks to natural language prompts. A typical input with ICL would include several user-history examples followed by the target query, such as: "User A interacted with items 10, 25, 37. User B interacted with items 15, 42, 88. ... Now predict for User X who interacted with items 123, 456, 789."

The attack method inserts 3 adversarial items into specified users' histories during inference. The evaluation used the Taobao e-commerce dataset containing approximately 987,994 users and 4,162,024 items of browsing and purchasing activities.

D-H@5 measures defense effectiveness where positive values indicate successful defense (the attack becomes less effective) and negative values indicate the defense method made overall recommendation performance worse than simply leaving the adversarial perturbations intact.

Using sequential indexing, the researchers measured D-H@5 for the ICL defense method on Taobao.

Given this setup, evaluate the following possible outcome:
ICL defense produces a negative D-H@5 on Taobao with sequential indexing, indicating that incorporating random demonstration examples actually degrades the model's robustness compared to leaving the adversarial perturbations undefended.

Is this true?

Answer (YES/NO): YES